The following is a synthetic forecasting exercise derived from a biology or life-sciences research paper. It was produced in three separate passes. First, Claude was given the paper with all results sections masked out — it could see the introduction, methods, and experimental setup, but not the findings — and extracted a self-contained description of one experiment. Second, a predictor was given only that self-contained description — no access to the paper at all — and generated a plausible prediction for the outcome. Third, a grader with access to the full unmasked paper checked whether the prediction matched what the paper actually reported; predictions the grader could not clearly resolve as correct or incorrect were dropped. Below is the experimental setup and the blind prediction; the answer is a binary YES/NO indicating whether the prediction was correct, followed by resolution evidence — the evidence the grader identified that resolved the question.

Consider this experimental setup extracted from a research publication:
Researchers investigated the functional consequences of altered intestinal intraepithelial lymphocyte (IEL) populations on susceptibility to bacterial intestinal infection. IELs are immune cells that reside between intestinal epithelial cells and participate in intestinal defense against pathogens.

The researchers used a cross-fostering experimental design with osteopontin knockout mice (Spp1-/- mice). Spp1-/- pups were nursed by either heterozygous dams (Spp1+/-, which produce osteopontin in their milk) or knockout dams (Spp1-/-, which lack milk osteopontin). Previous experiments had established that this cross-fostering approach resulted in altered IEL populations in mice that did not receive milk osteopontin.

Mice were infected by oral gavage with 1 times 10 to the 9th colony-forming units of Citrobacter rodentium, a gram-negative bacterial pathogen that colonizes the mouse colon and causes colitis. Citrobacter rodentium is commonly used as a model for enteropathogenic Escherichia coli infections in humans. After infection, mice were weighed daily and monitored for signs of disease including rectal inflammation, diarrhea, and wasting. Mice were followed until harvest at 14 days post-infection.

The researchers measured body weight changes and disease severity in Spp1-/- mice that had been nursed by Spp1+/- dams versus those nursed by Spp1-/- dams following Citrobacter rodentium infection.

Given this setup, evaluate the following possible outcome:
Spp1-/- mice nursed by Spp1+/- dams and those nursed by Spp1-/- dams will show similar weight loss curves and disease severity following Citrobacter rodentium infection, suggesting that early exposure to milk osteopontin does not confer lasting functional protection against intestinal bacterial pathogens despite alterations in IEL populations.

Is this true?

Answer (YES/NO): YES